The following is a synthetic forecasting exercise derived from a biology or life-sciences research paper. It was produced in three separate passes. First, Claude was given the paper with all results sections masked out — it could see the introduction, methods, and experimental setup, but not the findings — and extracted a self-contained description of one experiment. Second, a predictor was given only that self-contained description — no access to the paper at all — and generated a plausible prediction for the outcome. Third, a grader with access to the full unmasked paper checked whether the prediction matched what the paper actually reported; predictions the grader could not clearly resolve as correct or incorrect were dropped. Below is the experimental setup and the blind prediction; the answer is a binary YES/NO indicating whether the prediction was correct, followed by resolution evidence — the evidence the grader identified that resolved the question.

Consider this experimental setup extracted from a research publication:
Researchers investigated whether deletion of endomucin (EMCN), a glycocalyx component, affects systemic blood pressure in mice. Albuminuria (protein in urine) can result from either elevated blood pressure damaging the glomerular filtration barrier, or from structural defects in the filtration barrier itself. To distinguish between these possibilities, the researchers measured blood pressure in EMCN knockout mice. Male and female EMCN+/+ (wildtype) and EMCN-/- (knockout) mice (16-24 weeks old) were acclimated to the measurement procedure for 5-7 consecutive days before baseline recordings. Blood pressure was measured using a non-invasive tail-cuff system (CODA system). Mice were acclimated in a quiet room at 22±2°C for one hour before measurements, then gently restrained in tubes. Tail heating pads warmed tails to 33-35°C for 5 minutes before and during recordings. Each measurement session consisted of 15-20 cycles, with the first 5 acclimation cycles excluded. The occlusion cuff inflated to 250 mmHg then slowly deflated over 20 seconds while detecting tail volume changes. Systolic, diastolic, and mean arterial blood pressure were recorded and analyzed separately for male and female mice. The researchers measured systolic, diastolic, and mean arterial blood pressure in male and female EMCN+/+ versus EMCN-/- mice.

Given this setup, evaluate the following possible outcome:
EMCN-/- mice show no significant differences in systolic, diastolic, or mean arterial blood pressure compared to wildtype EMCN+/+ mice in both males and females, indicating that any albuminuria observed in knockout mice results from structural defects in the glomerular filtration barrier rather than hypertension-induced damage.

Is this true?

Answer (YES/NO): YES